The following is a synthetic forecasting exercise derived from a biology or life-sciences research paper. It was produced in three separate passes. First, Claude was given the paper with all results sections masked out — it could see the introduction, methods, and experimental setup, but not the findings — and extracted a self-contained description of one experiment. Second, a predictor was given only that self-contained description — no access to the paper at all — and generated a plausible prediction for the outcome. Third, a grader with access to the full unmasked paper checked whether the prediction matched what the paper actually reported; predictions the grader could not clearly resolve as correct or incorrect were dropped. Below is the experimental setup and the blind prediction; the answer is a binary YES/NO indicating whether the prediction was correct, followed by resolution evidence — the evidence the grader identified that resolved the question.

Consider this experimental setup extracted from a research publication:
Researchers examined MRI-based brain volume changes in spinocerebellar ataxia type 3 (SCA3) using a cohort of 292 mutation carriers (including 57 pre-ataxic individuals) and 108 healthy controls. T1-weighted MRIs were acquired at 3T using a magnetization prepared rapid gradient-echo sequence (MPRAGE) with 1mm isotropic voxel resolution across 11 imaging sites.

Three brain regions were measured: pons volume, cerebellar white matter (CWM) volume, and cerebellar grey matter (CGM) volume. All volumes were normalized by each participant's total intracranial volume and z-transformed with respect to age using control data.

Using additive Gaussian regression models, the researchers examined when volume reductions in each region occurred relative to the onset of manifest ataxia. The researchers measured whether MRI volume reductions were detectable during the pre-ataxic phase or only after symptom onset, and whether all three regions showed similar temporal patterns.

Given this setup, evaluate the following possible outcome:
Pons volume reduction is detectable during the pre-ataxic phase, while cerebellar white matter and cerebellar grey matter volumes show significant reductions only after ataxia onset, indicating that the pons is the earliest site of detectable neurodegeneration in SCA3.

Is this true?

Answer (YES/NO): NO